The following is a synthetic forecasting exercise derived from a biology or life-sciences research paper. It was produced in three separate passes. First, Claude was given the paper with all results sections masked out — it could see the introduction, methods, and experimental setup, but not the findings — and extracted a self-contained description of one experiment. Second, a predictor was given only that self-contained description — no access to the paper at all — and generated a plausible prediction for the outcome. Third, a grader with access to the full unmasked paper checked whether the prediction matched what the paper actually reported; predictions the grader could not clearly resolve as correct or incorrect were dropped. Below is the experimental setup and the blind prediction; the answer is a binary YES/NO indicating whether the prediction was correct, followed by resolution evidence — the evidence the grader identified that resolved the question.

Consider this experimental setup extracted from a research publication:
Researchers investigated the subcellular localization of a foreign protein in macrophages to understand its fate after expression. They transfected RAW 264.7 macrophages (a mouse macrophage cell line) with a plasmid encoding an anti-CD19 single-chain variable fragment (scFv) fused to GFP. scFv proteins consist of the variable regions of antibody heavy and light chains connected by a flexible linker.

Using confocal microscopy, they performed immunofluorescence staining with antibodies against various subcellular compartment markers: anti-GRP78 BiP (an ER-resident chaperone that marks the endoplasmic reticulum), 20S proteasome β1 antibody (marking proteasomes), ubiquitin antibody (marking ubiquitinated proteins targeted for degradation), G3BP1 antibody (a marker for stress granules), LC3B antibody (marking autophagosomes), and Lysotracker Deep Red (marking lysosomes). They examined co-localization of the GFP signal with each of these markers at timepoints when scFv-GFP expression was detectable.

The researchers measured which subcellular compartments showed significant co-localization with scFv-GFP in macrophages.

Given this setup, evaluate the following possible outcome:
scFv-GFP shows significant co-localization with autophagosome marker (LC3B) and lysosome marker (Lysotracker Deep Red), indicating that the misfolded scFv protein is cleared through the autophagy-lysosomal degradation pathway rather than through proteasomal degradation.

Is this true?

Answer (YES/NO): NO